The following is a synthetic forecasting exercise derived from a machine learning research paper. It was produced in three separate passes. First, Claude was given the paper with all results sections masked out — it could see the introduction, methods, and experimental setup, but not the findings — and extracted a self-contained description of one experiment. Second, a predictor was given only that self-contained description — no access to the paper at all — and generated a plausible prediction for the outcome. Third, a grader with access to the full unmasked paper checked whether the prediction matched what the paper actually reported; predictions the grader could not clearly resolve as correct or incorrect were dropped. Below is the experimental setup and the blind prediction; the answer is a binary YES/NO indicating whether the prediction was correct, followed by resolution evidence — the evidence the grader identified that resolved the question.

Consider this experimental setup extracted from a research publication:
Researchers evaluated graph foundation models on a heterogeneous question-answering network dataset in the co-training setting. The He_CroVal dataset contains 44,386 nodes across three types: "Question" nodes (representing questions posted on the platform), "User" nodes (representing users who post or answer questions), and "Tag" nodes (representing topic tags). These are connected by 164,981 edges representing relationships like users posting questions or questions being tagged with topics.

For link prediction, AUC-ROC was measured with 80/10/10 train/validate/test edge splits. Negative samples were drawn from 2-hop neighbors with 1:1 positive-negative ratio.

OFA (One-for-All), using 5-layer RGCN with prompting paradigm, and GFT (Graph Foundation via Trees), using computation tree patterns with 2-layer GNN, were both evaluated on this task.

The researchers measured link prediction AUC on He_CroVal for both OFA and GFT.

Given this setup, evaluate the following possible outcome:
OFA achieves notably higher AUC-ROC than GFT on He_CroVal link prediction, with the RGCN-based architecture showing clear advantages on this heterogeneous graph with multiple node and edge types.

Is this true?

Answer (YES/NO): YES